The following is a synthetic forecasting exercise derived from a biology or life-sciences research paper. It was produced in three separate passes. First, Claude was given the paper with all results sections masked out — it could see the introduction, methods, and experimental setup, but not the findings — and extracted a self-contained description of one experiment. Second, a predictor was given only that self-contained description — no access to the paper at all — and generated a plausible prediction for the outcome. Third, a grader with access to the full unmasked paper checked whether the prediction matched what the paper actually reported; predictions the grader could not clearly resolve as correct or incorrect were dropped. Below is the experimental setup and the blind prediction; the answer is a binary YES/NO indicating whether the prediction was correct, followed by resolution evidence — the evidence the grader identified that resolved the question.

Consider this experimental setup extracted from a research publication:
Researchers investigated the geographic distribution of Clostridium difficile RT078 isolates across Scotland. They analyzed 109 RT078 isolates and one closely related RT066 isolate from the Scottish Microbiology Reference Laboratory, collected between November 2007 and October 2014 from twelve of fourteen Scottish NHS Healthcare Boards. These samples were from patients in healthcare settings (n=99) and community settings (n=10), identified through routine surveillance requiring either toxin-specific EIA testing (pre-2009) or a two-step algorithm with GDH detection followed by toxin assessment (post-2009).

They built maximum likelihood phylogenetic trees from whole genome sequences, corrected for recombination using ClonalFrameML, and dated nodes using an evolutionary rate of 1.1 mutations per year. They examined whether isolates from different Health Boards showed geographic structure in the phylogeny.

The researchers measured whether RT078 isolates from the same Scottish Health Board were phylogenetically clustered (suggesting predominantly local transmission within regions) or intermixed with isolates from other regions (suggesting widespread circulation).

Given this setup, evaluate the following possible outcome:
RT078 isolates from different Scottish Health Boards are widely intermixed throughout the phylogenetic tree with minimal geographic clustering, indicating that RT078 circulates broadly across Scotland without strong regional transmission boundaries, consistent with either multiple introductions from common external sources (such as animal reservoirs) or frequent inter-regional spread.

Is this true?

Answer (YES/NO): YES